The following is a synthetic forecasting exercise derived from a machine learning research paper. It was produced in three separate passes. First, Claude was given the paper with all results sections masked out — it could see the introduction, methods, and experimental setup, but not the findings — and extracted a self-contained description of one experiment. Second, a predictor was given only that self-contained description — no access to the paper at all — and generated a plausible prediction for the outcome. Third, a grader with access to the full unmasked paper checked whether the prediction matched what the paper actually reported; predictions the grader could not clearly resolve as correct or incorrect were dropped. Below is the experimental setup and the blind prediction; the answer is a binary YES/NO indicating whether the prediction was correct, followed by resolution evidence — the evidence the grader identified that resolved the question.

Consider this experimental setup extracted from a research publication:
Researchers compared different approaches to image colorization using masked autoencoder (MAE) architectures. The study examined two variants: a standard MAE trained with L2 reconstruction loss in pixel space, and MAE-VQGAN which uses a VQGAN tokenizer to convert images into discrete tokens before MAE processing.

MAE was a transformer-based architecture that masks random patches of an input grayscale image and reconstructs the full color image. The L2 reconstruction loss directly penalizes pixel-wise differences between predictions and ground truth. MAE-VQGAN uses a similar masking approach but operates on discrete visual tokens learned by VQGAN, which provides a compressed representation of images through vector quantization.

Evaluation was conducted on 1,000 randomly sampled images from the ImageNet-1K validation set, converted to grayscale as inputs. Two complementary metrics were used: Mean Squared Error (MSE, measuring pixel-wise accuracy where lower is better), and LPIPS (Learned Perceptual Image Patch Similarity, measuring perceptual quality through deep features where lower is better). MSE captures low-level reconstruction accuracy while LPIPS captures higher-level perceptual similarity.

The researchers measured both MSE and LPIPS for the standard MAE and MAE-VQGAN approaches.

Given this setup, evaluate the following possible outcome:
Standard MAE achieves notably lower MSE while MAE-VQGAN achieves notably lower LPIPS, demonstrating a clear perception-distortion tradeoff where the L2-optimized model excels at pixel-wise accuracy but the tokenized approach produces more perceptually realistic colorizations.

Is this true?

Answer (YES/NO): YES